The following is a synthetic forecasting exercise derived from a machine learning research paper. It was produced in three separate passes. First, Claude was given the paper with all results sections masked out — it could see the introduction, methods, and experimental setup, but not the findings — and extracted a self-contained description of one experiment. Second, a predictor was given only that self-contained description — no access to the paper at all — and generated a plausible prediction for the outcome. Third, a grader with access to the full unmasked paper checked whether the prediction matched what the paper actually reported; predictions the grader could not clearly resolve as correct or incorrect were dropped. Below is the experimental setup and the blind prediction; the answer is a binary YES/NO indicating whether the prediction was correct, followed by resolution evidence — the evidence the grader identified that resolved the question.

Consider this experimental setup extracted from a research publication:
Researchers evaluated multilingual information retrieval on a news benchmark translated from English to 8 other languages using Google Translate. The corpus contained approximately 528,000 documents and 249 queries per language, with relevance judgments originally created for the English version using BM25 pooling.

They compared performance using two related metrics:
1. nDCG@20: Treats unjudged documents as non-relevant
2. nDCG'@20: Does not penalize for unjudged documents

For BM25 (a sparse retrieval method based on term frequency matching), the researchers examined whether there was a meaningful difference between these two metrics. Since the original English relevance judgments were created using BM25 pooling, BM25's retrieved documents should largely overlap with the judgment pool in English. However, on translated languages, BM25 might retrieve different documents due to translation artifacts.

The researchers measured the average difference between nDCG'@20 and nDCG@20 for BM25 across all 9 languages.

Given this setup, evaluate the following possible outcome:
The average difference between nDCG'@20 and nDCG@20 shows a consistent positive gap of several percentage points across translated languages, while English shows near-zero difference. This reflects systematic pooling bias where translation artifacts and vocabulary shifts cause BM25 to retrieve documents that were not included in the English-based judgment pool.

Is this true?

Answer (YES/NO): YES